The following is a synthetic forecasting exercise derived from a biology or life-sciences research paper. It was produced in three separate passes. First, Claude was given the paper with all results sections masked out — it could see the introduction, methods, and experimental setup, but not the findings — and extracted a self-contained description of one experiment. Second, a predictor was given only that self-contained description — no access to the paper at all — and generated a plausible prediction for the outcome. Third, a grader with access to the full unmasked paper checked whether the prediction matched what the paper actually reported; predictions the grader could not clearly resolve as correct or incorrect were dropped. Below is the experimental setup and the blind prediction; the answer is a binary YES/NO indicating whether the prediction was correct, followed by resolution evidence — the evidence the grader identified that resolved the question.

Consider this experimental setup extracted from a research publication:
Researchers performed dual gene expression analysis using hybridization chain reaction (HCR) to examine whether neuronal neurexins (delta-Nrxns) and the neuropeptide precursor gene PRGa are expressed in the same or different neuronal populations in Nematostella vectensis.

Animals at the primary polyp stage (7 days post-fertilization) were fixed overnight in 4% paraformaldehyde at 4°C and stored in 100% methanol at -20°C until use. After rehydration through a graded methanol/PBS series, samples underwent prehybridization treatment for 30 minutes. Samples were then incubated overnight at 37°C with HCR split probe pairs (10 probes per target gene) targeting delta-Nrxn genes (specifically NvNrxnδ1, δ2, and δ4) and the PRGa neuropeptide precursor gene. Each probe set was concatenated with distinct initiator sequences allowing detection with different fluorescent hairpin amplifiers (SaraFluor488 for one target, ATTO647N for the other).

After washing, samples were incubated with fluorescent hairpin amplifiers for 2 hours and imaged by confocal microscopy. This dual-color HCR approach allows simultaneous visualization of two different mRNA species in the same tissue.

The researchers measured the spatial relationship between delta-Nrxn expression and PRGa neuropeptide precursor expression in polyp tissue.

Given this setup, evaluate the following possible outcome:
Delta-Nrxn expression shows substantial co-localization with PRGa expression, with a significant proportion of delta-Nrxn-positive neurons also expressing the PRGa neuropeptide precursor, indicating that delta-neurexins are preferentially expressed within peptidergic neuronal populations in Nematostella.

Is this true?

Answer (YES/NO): NO